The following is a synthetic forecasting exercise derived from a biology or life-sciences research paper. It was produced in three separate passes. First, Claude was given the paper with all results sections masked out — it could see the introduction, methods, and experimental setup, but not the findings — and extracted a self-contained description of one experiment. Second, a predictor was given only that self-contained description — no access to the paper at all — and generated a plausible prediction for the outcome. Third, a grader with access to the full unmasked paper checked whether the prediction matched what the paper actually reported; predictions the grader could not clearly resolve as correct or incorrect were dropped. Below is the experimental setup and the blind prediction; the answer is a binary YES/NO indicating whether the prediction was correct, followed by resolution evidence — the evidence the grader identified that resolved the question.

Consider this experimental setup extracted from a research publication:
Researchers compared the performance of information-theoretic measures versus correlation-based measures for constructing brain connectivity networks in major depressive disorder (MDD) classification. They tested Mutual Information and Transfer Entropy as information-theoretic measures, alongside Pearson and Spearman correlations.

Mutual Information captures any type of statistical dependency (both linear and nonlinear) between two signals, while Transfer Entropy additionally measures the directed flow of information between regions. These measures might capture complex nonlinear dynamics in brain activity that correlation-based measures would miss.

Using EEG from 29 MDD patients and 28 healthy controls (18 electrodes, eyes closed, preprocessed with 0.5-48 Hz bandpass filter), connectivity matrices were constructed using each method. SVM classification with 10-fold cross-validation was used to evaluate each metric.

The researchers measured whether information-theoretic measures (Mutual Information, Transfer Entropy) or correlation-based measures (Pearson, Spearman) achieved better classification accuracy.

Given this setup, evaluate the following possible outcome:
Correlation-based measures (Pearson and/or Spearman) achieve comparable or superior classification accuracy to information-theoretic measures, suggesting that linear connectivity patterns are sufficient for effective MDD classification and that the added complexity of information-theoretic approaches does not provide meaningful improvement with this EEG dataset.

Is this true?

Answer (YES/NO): YES